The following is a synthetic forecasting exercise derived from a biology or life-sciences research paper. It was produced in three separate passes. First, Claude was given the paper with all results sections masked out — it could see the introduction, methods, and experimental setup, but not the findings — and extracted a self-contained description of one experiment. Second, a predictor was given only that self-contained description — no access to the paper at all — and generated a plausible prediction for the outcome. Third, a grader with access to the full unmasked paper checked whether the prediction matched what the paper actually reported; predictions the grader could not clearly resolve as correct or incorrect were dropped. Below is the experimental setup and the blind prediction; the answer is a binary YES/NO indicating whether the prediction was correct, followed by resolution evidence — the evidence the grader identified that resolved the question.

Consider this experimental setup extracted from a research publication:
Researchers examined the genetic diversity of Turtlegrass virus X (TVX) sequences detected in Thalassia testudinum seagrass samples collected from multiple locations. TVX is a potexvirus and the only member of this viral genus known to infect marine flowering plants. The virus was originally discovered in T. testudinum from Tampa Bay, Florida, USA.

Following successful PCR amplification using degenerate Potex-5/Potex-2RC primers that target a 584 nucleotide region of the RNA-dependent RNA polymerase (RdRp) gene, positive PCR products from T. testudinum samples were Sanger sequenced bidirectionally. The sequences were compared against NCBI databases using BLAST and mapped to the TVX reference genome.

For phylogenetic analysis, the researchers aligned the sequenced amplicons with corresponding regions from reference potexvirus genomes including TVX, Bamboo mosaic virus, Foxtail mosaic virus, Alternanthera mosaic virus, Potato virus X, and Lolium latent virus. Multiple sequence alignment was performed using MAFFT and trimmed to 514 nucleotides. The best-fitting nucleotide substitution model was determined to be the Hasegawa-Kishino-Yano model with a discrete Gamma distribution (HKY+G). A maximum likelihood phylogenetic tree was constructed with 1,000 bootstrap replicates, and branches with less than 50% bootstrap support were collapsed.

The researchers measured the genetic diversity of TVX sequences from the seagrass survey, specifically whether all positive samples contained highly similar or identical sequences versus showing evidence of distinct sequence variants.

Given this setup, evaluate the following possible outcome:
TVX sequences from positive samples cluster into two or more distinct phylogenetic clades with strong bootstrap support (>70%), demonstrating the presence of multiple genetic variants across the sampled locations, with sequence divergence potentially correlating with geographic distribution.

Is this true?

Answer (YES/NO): YES